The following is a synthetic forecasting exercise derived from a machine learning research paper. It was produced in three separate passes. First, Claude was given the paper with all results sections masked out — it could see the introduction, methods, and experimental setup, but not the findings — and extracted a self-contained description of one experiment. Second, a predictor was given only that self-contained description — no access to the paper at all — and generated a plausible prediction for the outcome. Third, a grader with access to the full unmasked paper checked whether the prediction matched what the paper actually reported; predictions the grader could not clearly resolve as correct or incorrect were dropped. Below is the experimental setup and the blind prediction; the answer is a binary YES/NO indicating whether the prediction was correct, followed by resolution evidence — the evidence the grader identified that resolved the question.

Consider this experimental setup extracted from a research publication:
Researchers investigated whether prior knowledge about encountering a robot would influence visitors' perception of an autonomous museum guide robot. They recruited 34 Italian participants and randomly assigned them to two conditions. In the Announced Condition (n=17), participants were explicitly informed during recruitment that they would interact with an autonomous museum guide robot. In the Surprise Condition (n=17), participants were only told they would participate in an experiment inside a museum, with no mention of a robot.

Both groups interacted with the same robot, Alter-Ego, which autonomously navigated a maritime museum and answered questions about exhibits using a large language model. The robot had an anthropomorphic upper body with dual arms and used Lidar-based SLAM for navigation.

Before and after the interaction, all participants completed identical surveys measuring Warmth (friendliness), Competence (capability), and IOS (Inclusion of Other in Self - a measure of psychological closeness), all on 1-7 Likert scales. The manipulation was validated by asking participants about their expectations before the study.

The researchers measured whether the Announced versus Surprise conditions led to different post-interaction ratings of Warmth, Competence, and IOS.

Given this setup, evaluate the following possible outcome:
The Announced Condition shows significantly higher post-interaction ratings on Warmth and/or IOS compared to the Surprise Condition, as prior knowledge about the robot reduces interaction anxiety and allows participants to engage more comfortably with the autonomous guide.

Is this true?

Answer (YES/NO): NO